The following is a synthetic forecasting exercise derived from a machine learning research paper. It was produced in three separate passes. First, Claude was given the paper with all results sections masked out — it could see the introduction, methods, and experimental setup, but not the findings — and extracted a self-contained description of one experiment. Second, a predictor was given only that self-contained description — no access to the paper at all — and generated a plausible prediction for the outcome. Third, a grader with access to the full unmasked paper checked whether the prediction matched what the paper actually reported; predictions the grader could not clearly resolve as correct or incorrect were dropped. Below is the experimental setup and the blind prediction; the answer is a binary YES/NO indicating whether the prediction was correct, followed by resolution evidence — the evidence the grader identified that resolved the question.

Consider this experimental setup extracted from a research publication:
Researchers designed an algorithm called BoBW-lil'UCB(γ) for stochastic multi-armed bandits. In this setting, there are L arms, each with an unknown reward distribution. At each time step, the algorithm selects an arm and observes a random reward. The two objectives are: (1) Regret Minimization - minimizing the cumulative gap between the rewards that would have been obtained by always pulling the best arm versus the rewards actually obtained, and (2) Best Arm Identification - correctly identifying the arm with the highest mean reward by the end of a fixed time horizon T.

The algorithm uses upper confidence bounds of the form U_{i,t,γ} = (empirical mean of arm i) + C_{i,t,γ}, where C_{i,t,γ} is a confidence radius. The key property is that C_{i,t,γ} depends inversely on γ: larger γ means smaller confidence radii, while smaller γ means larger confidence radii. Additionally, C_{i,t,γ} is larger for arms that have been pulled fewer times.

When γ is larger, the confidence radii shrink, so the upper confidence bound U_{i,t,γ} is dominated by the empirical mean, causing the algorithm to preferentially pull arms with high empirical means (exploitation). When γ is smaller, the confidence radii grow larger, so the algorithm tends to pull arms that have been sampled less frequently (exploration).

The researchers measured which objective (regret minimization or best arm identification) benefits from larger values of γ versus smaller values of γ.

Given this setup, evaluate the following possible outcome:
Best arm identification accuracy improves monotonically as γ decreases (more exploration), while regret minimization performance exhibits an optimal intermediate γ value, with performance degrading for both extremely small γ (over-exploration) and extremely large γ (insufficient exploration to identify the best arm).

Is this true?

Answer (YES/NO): NO